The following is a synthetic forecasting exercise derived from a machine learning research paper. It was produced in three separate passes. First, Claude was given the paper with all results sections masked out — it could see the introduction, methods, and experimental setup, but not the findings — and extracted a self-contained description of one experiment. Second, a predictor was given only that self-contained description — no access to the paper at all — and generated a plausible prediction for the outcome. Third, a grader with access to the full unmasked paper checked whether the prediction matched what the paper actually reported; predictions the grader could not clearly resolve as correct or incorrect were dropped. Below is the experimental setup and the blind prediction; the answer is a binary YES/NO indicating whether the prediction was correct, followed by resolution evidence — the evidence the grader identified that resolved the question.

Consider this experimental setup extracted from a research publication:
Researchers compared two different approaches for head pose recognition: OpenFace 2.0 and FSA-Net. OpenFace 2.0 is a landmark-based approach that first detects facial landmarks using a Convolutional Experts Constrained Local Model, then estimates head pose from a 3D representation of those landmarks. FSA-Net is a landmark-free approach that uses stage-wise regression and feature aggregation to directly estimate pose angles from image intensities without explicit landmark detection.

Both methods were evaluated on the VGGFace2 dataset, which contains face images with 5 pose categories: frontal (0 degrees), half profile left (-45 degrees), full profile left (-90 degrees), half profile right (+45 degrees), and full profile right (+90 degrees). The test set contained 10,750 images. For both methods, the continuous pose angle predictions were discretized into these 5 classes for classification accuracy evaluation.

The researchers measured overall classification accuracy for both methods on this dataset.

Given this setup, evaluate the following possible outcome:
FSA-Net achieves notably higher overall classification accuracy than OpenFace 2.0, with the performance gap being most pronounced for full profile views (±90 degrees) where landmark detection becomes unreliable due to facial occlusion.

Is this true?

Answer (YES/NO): NO